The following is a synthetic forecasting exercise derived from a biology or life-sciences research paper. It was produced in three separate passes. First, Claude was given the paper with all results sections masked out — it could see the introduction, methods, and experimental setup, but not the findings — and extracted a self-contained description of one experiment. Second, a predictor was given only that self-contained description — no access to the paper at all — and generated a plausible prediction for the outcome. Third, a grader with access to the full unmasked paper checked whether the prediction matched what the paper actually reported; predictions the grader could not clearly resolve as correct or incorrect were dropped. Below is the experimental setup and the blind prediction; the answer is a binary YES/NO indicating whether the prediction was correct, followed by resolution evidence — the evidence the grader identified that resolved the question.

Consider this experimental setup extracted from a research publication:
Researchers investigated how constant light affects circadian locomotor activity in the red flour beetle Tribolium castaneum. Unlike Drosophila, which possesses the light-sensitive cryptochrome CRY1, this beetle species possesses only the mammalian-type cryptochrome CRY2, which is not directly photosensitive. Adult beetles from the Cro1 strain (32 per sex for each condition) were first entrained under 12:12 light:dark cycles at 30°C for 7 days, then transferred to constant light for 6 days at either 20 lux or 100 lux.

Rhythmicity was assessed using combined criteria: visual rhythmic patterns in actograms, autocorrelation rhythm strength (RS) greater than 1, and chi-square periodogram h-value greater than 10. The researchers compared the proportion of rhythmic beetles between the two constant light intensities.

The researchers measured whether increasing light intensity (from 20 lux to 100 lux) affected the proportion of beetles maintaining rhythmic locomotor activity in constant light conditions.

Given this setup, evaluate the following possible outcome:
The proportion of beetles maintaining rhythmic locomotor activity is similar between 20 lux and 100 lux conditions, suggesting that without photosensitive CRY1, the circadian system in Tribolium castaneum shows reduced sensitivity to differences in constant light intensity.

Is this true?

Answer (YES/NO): NO